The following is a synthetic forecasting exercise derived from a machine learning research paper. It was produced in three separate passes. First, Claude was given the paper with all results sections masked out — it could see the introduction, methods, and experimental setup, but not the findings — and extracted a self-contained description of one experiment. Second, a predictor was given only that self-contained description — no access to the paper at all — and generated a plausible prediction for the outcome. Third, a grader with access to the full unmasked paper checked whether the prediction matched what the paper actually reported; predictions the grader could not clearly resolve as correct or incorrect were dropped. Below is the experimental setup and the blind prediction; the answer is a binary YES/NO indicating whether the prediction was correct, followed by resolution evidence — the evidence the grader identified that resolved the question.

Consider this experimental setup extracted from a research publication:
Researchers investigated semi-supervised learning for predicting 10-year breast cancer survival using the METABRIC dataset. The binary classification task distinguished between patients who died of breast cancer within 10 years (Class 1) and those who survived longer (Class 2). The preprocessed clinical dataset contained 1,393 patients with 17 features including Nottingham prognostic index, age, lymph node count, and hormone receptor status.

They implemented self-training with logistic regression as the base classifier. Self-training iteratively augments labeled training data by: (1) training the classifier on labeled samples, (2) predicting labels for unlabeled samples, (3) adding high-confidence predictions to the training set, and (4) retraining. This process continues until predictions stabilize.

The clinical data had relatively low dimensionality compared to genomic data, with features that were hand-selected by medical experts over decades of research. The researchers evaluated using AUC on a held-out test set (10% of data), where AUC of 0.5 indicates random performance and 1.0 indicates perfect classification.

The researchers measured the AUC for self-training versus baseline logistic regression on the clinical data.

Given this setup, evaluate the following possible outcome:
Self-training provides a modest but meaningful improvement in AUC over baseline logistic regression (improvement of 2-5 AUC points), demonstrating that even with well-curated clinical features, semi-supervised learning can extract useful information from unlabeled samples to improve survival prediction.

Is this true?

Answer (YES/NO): NO